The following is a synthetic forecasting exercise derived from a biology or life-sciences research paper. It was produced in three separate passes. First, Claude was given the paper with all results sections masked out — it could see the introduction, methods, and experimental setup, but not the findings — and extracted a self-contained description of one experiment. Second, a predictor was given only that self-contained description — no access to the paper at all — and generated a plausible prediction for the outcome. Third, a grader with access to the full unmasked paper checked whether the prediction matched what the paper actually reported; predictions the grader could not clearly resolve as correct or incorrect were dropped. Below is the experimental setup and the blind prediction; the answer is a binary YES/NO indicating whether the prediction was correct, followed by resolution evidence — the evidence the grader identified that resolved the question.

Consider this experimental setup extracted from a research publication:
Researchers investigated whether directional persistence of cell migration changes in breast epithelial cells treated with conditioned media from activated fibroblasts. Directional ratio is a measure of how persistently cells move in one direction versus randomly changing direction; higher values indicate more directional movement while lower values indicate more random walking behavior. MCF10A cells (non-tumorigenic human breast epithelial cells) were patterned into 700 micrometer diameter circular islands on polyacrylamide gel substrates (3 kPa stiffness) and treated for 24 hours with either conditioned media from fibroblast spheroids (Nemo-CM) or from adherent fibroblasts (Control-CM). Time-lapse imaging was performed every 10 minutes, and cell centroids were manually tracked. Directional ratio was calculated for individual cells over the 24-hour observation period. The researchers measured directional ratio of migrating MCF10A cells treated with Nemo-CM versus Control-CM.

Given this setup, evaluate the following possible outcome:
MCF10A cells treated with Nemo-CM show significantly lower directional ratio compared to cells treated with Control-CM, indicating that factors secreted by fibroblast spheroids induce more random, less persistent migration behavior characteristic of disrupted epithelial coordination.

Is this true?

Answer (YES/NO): NO